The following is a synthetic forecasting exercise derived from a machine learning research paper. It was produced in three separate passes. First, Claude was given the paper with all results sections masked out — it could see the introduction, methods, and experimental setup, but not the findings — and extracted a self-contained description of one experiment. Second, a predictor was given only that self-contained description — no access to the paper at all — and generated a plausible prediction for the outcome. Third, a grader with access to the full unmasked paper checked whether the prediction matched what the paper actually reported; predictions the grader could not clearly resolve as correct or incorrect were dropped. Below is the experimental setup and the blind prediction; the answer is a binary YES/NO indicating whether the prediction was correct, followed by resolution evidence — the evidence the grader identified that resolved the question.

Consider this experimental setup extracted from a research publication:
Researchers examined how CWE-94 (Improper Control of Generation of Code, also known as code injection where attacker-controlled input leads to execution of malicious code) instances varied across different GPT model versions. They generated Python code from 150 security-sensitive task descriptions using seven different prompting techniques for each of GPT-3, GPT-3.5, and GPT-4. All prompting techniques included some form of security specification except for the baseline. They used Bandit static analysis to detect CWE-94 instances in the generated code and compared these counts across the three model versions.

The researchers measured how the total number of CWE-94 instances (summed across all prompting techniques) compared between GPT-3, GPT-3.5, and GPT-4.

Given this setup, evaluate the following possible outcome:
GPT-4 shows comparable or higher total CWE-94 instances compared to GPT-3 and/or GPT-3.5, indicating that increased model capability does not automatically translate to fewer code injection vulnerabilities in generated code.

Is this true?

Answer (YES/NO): YES